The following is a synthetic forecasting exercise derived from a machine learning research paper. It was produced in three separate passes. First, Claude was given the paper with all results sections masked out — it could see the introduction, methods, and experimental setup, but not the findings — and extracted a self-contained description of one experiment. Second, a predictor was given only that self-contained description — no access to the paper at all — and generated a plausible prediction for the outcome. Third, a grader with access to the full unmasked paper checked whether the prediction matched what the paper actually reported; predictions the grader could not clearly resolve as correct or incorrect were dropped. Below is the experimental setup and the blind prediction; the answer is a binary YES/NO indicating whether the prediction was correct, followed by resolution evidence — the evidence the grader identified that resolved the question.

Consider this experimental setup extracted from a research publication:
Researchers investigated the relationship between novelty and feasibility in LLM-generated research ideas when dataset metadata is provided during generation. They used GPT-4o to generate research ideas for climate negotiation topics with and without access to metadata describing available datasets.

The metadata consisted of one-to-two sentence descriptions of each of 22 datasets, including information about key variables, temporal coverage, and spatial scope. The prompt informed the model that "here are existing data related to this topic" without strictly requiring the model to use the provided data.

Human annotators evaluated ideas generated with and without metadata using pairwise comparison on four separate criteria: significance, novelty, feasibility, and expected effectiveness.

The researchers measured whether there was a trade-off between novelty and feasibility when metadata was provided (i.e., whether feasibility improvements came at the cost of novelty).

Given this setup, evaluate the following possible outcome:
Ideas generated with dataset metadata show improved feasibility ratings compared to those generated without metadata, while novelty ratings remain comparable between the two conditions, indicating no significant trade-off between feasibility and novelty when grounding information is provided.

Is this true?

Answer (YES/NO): NO